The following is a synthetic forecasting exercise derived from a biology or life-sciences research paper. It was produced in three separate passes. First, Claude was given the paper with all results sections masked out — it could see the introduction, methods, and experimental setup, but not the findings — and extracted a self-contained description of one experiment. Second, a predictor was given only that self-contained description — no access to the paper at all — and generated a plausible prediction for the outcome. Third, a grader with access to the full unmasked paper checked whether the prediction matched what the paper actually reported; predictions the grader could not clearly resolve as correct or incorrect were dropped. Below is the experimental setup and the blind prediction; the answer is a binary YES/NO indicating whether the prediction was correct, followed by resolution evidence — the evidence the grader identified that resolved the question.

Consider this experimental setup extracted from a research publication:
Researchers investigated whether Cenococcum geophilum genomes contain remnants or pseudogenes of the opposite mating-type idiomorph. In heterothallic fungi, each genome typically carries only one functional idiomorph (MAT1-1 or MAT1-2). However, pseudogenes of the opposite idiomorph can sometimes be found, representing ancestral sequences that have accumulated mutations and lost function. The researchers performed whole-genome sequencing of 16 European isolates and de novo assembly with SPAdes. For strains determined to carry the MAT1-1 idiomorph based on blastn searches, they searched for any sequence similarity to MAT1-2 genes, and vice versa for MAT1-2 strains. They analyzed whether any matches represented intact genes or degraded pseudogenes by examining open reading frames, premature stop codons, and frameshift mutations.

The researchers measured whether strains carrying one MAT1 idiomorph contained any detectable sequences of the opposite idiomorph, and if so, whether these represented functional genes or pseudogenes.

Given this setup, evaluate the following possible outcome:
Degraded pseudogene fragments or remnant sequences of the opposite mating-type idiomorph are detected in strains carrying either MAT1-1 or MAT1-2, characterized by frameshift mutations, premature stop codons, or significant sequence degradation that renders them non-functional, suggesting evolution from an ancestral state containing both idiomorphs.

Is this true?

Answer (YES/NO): YES